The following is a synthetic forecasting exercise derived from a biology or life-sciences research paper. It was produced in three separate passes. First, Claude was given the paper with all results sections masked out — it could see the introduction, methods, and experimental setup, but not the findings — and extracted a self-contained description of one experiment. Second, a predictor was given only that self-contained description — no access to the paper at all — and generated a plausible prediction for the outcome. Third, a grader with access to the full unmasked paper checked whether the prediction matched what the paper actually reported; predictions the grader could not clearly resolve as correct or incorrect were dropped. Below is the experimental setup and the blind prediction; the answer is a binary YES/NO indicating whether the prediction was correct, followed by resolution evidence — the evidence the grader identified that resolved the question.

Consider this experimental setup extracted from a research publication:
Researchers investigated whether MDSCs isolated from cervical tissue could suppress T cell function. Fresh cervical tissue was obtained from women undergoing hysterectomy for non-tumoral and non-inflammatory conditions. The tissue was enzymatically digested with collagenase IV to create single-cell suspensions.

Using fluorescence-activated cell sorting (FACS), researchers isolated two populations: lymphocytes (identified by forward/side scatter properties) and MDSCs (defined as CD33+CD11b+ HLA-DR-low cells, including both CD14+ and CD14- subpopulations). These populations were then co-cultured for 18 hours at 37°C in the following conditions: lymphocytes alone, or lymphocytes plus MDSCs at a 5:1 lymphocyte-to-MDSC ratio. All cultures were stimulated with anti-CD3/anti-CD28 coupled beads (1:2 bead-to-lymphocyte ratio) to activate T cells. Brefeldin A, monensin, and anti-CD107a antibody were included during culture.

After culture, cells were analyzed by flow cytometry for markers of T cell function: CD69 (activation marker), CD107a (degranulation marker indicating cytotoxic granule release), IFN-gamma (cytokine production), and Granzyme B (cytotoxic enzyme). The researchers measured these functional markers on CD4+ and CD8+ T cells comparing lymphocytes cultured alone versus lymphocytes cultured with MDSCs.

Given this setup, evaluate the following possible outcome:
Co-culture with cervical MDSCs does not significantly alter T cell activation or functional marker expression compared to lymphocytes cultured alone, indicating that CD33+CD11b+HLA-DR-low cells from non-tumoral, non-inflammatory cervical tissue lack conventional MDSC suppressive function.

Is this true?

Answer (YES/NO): NO